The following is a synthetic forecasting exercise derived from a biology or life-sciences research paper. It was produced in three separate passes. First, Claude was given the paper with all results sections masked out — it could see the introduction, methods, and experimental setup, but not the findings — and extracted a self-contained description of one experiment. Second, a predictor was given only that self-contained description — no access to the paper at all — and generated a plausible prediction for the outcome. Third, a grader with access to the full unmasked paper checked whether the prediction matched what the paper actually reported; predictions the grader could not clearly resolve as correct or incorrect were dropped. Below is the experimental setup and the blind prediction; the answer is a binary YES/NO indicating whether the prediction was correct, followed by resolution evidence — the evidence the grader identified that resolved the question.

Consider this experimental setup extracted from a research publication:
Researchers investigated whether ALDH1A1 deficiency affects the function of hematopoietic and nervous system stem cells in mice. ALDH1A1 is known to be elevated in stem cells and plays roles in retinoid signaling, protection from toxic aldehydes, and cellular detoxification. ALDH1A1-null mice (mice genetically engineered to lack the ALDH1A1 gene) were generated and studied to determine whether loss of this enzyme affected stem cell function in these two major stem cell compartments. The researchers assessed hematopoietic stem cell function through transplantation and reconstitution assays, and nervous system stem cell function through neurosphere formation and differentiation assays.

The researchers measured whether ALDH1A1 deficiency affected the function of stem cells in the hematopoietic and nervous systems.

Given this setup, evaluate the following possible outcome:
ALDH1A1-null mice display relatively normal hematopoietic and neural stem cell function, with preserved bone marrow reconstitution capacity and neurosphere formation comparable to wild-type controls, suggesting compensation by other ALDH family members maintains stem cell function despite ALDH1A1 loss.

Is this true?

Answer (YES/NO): YES